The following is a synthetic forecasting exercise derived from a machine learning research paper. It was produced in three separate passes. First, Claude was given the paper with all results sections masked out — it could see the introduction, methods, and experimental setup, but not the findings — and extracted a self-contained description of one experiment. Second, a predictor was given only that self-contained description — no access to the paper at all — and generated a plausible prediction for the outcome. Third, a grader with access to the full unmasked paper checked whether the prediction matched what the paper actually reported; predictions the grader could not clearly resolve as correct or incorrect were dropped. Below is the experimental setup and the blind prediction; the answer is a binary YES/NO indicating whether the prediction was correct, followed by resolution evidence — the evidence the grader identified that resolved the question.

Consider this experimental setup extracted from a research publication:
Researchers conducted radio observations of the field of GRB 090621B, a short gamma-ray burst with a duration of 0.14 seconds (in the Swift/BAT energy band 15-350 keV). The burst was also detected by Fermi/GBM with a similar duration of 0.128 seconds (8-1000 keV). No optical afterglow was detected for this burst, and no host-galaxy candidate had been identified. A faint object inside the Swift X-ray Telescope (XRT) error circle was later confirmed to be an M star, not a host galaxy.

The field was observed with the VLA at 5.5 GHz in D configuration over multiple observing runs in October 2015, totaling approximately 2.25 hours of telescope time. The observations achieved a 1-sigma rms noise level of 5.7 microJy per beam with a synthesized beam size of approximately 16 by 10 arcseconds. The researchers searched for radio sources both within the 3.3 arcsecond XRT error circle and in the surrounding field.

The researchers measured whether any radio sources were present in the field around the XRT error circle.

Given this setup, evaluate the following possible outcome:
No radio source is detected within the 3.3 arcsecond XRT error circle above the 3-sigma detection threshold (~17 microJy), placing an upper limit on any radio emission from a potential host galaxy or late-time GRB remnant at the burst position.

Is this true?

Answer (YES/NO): YES